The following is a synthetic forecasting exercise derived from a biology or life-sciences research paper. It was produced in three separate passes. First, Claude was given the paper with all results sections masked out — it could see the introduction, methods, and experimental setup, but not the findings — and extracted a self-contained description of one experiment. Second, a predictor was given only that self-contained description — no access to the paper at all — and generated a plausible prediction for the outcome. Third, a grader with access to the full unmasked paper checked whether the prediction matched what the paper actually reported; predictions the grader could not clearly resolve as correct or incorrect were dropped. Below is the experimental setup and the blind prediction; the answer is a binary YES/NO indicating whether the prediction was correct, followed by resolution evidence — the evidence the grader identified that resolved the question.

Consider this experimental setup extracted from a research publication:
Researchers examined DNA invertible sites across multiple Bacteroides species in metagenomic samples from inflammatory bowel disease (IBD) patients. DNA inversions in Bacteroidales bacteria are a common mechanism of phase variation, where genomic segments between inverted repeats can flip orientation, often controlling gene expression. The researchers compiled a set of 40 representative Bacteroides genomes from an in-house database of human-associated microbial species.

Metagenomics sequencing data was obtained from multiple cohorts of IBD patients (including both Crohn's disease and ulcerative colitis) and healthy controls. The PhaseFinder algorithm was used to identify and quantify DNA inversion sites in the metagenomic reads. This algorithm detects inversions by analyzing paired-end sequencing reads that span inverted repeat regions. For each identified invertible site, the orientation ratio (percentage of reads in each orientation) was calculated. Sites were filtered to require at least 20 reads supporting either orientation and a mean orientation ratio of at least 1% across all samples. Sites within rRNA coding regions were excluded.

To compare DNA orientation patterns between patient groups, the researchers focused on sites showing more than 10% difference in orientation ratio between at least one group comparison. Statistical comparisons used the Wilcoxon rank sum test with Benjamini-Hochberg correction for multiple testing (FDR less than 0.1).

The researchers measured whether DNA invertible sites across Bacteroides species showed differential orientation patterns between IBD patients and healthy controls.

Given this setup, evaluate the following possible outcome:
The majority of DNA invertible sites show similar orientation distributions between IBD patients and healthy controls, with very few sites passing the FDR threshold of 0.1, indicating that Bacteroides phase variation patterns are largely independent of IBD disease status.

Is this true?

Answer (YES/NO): NO